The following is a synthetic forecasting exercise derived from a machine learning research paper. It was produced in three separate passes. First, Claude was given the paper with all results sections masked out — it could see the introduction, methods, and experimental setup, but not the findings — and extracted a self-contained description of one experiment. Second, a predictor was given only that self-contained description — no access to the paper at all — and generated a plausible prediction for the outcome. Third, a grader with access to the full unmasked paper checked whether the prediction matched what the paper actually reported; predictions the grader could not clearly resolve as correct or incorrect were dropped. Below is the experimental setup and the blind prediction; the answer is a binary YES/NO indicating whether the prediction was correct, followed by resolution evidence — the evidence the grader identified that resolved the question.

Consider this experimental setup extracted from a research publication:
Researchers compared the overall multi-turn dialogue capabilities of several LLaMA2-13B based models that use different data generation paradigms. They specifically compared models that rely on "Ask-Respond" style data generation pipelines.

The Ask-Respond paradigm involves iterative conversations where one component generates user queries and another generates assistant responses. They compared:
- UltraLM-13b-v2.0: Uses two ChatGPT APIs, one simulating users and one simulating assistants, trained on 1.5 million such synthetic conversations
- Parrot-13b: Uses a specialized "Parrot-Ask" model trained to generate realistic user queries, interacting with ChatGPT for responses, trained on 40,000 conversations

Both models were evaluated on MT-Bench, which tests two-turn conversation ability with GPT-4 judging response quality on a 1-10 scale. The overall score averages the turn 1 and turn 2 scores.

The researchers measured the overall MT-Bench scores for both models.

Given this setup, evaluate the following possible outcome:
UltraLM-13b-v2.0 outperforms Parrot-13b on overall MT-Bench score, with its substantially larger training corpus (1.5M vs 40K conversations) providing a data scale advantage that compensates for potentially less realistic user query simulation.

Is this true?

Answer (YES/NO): NO